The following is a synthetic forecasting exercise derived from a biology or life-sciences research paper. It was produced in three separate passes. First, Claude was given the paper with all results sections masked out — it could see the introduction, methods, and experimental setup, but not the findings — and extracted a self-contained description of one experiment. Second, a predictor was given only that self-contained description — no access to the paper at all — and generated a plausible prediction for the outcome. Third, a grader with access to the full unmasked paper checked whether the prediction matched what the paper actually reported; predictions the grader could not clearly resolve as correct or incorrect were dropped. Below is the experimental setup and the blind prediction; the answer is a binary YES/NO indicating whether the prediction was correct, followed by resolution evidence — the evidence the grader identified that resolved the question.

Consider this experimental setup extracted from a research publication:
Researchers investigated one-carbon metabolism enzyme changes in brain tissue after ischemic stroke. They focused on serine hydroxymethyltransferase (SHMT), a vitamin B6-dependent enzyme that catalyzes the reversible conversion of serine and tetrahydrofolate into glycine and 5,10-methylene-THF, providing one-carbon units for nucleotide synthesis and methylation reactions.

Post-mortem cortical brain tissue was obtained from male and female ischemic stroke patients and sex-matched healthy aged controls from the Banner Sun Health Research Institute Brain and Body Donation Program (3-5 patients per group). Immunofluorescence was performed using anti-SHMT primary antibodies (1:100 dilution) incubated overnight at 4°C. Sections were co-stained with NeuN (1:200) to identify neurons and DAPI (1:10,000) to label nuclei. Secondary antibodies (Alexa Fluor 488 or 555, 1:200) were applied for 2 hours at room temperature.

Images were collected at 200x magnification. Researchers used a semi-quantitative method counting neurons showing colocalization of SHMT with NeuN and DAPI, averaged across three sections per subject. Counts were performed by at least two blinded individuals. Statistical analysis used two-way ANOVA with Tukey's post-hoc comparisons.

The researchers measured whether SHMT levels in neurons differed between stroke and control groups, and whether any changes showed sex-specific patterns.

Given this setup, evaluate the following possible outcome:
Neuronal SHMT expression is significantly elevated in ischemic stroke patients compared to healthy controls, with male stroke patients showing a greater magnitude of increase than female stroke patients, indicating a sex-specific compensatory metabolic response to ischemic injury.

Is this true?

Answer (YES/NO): NO